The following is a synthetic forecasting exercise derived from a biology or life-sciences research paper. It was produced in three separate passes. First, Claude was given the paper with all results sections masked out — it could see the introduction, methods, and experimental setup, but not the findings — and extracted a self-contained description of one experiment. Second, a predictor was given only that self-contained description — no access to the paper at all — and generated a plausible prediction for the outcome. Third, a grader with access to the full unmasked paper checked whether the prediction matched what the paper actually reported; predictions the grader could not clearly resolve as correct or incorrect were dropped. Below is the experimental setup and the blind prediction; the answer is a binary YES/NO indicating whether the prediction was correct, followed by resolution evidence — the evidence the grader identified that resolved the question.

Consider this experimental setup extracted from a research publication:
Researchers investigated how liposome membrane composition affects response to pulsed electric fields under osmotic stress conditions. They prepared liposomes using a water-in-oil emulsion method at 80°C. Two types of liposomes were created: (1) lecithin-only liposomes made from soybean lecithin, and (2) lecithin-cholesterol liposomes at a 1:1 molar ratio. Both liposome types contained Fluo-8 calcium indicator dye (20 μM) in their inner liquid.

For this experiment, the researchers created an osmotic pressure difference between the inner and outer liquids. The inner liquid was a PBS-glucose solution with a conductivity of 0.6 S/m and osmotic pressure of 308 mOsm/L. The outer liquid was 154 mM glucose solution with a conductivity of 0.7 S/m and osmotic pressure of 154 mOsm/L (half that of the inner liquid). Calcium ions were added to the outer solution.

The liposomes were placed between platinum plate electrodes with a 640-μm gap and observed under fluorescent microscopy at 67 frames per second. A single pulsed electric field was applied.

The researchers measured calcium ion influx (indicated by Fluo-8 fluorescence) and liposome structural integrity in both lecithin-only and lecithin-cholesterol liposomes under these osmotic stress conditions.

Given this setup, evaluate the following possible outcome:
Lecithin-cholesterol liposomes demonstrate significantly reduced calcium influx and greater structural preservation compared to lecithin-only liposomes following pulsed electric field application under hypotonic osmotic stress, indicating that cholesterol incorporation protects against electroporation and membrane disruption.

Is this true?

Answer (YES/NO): NO